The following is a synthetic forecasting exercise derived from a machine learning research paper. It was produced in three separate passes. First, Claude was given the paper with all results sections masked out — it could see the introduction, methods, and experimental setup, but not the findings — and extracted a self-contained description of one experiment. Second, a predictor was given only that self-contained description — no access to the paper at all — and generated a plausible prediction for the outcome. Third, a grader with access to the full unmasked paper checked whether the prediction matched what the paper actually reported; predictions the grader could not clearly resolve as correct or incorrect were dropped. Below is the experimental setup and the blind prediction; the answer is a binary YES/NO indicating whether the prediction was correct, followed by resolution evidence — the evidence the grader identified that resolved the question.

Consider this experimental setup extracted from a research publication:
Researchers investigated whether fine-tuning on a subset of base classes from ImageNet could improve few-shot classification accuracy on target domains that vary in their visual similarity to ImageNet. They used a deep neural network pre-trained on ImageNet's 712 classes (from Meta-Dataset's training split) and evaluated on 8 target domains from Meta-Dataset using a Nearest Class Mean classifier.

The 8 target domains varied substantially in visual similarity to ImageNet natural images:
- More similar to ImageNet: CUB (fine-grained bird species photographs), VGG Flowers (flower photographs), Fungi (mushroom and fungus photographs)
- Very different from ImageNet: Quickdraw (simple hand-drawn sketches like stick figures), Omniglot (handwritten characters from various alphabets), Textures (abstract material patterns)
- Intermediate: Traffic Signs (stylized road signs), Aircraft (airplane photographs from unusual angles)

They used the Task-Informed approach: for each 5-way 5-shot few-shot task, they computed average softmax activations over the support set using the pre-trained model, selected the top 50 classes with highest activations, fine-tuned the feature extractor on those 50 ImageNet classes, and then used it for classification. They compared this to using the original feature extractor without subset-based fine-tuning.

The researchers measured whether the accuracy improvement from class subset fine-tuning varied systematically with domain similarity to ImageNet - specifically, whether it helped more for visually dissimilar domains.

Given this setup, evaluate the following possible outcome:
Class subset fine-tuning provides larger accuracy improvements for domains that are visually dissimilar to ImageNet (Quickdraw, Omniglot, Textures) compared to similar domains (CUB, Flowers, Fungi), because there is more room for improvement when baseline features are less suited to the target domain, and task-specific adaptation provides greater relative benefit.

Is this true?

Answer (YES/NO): NO